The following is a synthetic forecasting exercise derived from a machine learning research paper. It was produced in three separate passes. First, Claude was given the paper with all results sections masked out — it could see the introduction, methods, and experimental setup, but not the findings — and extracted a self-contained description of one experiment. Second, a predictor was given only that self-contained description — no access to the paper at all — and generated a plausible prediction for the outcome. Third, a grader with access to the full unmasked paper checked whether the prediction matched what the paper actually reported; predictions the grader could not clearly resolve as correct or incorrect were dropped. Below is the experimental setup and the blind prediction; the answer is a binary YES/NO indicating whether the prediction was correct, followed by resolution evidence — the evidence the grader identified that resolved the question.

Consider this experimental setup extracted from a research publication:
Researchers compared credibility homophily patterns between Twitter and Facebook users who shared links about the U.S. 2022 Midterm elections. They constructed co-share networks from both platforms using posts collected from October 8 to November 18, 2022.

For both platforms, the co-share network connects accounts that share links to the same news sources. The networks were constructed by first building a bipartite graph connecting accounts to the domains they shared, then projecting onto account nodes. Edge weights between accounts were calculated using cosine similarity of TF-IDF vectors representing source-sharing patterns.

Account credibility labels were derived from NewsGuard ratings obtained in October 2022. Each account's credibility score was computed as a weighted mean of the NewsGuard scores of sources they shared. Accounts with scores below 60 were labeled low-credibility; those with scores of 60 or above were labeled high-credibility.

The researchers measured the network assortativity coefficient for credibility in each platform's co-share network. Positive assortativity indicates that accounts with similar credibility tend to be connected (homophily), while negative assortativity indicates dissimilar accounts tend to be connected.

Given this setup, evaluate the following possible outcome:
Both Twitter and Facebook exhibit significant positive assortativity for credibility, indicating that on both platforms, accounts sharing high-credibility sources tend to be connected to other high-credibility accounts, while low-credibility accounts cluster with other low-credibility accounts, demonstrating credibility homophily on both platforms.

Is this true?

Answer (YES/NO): YES